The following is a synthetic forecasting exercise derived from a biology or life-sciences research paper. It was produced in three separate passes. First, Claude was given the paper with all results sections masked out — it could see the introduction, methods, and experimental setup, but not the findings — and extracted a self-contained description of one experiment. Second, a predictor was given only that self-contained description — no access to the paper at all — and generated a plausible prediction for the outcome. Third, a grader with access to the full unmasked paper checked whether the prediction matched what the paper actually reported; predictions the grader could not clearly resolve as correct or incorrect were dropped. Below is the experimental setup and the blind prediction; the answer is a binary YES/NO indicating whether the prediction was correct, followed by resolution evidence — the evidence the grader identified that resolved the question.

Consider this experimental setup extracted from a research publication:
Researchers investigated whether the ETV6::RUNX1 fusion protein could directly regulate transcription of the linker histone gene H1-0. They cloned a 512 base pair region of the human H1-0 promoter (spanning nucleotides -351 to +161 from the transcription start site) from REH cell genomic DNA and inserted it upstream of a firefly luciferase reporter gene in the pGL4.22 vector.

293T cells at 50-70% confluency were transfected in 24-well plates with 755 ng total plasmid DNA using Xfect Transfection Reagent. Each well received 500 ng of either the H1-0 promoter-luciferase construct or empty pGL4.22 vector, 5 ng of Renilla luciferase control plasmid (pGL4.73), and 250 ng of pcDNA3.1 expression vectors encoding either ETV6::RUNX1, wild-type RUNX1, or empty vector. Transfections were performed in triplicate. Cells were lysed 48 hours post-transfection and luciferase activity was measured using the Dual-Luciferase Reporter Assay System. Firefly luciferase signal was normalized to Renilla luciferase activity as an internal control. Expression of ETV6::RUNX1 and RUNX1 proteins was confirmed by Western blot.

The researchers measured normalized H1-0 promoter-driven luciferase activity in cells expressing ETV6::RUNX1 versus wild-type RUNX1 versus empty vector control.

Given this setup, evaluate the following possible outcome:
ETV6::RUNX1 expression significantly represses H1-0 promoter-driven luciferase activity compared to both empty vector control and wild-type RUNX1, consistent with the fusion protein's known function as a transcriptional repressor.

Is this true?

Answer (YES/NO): NO